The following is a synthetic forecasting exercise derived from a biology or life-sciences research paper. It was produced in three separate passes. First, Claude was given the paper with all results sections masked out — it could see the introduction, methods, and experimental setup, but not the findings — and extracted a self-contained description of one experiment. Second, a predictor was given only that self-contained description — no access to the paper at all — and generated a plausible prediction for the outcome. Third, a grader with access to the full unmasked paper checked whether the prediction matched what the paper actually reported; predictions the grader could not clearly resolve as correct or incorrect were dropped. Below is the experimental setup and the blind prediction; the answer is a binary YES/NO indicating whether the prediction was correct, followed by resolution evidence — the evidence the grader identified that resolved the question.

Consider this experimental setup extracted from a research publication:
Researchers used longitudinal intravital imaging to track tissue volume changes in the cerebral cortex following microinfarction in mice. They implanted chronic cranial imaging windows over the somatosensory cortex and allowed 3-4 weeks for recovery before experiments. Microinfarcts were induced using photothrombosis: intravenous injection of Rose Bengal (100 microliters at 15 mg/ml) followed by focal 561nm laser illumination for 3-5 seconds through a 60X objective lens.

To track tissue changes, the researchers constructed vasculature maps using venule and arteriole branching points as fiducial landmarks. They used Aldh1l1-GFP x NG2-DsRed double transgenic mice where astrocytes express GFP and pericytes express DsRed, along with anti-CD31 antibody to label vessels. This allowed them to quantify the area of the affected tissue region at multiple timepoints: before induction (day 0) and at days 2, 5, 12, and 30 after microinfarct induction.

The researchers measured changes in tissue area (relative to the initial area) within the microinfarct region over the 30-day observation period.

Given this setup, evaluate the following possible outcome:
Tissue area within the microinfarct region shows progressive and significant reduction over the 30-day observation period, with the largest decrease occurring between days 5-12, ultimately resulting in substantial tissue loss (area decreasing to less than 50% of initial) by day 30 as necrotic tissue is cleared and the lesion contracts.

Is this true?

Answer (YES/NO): NO